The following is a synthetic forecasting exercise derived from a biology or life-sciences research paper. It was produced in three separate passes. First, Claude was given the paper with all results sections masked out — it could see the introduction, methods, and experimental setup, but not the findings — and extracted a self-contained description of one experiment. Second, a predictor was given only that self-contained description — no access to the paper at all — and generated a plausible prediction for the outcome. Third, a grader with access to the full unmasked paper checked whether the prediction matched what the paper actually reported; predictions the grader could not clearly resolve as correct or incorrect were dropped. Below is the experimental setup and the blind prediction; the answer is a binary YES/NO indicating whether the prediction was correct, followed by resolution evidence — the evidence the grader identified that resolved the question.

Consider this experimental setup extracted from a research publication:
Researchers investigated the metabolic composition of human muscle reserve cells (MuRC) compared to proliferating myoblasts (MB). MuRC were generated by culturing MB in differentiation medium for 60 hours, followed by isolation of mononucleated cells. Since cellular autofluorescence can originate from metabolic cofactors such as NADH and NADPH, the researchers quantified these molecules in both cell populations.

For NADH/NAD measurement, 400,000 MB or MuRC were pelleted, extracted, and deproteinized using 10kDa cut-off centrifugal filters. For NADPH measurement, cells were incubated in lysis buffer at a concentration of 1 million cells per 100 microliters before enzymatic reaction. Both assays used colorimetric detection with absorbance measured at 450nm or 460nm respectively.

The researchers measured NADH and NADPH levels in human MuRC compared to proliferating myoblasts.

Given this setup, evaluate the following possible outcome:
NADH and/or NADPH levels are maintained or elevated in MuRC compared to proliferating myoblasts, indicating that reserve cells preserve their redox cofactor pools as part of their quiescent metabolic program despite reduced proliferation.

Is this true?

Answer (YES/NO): YES